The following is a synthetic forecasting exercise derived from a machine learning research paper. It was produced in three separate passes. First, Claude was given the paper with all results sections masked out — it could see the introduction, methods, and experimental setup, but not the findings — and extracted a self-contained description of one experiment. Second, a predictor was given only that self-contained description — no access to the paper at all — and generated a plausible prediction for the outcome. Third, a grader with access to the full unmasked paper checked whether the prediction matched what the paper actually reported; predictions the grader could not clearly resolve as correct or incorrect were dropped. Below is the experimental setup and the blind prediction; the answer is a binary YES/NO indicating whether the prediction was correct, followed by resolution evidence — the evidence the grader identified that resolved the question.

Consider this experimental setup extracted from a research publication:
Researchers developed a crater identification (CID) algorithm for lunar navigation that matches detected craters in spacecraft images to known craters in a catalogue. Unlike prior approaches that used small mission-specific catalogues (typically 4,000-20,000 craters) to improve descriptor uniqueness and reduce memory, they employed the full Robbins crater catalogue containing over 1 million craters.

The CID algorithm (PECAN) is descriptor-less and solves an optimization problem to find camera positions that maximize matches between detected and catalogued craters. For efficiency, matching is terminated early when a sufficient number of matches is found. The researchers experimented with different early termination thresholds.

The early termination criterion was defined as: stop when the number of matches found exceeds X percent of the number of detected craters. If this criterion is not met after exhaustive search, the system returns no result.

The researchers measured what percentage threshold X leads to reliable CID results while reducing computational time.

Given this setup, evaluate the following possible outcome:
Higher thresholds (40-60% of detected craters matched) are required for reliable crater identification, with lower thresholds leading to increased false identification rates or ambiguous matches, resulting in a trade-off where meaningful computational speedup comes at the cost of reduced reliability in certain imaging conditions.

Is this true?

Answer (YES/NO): NO